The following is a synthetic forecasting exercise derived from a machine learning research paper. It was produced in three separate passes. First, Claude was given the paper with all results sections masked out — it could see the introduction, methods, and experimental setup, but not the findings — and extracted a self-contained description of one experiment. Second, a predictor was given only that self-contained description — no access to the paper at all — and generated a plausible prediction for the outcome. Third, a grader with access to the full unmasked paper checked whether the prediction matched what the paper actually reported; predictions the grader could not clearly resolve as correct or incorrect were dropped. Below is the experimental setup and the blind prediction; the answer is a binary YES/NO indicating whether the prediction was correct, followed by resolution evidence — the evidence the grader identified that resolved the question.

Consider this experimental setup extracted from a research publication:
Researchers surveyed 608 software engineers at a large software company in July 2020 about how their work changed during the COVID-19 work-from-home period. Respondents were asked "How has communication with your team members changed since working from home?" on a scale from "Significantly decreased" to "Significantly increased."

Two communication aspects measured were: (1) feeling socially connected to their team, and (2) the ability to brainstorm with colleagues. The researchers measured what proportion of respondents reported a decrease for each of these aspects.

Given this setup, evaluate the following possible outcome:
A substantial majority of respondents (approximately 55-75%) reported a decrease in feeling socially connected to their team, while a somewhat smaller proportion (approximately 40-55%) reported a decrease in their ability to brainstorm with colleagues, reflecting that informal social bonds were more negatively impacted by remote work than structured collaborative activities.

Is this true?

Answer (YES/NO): NO